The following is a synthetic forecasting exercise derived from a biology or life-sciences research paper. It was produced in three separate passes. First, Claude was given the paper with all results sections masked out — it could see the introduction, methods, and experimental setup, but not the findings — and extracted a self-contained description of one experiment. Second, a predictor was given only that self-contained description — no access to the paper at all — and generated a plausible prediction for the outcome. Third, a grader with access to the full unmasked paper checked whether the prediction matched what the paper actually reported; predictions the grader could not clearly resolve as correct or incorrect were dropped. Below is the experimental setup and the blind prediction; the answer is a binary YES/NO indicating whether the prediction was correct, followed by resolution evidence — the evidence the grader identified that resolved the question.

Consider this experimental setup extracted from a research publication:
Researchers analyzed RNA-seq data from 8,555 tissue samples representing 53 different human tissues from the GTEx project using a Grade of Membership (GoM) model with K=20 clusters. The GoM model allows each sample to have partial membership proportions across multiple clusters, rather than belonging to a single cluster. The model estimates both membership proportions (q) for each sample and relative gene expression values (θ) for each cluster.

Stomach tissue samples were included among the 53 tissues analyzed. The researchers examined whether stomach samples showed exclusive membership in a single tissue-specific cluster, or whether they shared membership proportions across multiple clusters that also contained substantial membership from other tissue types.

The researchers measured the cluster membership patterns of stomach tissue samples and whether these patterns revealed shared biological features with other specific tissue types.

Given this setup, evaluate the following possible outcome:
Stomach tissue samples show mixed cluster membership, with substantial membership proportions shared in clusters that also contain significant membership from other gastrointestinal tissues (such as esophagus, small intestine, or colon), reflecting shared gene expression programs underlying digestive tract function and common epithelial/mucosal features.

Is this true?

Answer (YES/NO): NO